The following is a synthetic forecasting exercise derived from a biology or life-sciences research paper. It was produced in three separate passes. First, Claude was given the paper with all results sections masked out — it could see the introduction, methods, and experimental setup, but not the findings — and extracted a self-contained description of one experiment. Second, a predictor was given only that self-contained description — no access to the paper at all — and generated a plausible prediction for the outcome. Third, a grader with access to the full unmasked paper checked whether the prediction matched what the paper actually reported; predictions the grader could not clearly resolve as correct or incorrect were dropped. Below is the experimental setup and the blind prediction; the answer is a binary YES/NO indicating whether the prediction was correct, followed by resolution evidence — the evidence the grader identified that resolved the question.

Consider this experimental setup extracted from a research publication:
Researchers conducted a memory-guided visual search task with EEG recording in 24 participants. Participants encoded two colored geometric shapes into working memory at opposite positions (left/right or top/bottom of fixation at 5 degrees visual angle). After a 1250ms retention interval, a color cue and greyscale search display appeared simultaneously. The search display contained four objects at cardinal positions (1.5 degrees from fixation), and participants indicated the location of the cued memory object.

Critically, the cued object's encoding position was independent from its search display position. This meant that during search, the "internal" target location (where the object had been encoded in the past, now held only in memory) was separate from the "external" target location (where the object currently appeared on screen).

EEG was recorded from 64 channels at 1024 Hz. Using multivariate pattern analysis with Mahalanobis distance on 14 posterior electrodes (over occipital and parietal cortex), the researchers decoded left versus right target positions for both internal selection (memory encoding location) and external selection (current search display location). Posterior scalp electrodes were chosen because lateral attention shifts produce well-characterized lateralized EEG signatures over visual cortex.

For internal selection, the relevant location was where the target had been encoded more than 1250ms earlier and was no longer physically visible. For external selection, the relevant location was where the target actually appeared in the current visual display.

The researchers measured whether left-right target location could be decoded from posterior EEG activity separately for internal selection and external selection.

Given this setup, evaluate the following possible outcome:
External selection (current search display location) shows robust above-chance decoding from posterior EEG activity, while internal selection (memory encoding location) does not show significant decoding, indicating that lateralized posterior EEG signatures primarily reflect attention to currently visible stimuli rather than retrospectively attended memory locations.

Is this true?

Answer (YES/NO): NO